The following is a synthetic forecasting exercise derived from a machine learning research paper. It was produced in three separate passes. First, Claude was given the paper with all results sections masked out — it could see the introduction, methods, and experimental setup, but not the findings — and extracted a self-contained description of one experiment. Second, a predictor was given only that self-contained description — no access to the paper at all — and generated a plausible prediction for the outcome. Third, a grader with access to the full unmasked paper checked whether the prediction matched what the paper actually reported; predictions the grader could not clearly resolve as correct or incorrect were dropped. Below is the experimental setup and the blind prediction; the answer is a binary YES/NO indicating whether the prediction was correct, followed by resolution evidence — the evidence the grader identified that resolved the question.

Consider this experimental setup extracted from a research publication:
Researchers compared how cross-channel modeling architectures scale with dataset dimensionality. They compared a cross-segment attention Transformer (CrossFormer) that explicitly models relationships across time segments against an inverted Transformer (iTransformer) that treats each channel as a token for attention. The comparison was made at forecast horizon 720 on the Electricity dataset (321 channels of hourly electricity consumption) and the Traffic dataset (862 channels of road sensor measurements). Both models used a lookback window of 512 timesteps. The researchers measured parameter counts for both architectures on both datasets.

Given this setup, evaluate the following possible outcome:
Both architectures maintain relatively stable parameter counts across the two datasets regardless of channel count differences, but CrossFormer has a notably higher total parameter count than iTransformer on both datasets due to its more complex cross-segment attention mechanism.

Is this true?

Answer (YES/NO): NO